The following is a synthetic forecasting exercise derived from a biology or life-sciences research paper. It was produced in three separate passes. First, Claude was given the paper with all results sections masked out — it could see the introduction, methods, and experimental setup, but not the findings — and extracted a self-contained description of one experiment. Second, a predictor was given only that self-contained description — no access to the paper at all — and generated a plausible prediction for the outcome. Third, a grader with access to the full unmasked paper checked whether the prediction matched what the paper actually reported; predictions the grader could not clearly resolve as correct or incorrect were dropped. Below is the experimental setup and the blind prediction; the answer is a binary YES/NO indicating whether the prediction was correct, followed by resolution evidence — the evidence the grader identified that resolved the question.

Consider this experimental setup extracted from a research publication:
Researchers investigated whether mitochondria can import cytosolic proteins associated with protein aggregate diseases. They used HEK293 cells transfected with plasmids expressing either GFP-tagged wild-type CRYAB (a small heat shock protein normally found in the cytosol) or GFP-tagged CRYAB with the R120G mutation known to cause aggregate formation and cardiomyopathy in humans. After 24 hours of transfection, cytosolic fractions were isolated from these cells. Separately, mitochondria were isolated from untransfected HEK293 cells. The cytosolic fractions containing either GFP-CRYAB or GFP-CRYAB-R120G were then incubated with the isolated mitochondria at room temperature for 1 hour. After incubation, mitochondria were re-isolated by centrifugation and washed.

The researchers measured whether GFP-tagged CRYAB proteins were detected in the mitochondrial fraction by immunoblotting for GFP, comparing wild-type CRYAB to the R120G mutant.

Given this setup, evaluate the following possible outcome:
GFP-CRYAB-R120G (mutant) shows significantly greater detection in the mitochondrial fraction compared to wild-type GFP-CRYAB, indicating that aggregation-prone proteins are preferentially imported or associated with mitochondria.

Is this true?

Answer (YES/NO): YES